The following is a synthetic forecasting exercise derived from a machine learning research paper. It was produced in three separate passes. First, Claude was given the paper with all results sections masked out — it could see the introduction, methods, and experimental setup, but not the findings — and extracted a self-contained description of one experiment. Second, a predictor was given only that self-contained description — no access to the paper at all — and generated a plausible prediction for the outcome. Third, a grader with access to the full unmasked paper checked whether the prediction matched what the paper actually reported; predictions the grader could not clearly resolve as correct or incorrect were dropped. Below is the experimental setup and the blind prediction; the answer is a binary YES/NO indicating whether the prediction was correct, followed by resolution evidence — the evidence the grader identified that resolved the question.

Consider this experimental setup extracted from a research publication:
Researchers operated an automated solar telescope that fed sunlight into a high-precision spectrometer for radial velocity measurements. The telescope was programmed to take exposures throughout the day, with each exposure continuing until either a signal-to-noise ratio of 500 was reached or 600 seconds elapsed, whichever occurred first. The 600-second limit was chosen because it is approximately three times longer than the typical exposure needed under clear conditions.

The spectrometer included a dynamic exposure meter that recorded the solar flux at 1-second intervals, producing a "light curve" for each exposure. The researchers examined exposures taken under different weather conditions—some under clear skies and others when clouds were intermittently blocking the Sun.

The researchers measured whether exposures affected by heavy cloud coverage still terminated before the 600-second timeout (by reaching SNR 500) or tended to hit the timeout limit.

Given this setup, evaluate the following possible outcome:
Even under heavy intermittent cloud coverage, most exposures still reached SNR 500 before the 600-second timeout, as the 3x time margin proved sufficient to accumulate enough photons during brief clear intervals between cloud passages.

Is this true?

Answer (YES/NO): YES